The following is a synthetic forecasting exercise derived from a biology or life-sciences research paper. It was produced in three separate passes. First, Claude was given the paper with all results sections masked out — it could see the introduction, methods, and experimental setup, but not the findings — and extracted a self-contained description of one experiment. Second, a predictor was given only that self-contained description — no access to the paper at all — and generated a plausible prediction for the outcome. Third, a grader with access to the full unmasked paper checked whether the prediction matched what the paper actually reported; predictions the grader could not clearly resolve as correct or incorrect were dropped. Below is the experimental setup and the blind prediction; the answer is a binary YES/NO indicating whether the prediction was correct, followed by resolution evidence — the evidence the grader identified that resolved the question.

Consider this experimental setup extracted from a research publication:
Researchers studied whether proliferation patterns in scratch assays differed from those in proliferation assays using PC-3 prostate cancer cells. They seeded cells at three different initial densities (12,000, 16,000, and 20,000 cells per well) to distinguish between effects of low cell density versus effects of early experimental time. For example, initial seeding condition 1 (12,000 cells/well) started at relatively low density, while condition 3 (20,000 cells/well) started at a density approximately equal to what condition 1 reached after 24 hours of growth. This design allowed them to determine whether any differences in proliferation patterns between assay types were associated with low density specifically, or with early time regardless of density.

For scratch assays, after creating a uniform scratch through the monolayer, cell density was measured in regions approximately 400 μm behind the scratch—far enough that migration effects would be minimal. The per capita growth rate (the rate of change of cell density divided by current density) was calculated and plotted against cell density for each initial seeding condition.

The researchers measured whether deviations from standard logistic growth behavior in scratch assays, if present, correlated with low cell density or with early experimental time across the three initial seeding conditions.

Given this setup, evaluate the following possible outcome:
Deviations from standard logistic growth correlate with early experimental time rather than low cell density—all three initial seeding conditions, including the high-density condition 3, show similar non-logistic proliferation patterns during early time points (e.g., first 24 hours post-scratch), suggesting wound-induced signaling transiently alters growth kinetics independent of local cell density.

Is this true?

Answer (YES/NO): YES